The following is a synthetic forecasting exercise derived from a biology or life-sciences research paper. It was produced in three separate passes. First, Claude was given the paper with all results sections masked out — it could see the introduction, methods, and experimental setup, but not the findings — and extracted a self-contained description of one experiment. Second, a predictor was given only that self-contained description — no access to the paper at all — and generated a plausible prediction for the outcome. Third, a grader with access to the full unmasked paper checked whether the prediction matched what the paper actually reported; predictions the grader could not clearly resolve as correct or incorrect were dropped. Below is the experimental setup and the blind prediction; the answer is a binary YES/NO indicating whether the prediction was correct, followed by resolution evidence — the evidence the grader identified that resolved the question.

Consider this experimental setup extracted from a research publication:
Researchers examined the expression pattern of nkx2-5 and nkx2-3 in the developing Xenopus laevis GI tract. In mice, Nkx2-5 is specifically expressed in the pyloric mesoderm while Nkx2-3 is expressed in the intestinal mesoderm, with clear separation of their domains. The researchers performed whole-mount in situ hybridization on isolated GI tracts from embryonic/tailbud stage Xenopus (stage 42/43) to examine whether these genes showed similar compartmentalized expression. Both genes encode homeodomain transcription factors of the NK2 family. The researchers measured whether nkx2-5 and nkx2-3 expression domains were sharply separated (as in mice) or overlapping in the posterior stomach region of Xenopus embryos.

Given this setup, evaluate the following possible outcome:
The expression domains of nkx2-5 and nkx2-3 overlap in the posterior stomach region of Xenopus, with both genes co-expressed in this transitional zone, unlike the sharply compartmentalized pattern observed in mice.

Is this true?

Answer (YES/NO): YES